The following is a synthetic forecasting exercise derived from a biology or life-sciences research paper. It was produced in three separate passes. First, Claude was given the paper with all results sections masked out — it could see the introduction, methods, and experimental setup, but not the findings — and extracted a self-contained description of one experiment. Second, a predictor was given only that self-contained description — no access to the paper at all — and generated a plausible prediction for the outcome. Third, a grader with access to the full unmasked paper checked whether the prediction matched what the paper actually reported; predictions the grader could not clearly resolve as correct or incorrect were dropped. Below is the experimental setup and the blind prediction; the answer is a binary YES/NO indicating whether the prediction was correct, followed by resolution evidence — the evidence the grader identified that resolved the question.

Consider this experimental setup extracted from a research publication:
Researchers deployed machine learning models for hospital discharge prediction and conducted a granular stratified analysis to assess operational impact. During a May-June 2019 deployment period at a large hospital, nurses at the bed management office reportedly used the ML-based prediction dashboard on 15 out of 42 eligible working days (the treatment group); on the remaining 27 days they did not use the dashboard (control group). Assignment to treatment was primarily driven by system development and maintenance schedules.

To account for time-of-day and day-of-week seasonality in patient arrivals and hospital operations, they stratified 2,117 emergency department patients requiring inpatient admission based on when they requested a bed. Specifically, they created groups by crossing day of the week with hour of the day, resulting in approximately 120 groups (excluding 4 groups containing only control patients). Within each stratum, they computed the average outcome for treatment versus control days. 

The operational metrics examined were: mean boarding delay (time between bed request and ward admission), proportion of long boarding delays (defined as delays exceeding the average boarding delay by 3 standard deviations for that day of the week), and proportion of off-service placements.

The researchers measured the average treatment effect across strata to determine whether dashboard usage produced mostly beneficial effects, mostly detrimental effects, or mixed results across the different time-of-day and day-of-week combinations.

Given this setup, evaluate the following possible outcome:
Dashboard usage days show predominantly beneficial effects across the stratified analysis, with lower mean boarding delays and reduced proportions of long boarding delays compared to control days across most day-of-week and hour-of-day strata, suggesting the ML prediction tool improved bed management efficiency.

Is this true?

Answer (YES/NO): YES